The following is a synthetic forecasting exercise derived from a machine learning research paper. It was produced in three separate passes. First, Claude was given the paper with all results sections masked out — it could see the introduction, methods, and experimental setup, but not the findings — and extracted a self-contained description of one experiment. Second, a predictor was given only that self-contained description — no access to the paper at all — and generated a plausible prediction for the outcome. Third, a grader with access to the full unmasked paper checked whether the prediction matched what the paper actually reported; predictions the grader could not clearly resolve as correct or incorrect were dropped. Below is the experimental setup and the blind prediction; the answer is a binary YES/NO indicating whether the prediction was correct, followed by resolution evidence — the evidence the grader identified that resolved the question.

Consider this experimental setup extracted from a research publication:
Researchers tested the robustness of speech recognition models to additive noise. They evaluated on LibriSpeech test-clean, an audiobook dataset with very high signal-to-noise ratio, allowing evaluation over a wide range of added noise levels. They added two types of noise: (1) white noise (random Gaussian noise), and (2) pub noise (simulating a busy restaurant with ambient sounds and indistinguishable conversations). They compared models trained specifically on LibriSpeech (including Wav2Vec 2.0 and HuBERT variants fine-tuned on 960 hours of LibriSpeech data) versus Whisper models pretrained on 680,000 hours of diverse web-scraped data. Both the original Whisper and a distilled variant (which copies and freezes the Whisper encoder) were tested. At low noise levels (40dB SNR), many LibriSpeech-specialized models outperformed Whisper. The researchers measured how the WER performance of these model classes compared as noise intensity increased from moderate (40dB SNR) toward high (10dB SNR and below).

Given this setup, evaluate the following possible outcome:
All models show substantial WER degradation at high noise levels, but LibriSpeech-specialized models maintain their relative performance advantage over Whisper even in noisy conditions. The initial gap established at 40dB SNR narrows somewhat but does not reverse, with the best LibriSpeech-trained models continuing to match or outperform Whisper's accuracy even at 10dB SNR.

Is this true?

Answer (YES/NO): NO